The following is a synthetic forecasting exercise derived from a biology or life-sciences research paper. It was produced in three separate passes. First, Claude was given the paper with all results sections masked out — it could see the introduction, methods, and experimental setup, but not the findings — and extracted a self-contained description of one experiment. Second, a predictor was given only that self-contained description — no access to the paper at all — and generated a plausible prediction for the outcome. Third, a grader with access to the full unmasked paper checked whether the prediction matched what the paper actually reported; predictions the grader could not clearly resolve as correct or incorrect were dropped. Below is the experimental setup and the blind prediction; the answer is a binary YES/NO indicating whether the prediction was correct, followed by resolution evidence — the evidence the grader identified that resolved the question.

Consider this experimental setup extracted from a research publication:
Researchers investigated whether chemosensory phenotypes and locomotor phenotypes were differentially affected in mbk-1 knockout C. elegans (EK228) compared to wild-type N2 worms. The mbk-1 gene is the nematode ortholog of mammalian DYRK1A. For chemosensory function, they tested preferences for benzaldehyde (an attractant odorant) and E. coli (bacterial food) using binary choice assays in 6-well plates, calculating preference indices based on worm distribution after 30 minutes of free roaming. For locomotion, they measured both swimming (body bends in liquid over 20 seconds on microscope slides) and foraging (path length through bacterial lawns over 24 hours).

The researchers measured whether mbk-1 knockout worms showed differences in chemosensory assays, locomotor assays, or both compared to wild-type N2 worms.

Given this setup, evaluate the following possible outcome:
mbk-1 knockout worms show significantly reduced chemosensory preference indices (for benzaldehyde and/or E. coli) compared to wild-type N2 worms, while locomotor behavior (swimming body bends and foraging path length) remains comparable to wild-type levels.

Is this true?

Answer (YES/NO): NO